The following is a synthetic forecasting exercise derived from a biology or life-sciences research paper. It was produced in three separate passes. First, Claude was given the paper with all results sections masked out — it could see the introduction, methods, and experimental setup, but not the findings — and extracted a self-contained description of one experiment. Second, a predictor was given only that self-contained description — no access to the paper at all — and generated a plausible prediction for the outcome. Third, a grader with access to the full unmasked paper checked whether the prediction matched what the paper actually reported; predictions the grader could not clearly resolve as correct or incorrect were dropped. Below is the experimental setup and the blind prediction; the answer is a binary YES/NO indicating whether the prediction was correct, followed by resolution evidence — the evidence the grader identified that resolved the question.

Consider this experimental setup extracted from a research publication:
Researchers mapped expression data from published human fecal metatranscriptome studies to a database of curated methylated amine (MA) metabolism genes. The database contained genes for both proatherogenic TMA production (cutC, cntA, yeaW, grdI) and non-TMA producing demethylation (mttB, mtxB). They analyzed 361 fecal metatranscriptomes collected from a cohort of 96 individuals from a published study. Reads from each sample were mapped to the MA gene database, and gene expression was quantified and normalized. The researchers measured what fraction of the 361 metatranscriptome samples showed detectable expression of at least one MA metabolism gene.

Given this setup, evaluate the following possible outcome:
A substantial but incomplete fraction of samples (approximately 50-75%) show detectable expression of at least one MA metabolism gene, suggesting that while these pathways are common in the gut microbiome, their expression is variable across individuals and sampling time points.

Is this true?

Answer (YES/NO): NO